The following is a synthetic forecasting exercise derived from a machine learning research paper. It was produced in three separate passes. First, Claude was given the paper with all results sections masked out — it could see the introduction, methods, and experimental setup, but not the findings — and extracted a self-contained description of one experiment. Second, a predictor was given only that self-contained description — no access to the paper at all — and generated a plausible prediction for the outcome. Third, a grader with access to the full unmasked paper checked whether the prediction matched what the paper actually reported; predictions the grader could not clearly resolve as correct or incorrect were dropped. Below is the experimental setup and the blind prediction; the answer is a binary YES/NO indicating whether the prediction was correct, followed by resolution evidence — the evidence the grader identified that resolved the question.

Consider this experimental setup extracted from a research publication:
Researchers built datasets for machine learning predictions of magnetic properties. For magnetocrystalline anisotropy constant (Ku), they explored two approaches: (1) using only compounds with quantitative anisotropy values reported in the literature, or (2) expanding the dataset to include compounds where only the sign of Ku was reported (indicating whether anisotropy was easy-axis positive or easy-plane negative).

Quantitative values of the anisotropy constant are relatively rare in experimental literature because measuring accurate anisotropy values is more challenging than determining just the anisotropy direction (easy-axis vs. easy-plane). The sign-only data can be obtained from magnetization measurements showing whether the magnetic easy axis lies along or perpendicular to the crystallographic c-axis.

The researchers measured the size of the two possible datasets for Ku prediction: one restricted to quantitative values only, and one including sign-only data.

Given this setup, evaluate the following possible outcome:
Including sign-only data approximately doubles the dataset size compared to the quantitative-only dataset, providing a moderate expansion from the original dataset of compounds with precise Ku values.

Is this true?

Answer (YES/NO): NO